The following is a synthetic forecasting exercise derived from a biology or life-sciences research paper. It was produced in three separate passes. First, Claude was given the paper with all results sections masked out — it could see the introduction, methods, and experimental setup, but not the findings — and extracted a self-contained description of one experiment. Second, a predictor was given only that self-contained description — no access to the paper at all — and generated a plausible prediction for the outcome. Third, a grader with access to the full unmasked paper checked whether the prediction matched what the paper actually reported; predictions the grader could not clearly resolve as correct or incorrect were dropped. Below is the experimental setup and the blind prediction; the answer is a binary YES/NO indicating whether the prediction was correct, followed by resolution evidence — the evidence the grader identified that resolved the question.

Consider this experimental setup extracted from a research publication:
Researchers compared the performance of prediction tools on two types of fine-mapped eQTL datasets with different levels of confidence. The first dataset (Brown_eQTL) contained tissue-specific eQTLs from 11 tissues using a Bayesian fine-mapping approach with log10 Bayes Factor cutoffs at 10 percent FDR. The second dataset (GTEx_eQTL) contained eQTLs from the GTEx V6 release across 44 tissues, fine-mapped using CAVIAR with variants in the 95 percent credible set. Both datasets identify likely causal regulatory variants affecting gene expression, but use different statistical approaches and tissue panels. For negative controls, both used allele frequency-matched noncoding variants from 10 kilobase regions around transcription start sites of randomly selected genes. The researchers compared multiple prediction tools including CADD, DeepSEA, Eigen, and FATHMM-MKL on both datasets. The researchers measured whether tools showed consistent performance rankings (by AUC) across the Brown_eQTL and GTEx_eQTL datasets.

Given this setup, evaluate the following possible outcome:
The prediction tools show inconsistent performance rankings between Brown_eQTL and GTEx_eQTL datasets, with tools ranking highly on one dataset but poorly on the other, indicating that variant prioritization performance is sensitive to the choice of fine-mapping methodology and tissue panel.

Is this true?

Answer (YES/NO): NO